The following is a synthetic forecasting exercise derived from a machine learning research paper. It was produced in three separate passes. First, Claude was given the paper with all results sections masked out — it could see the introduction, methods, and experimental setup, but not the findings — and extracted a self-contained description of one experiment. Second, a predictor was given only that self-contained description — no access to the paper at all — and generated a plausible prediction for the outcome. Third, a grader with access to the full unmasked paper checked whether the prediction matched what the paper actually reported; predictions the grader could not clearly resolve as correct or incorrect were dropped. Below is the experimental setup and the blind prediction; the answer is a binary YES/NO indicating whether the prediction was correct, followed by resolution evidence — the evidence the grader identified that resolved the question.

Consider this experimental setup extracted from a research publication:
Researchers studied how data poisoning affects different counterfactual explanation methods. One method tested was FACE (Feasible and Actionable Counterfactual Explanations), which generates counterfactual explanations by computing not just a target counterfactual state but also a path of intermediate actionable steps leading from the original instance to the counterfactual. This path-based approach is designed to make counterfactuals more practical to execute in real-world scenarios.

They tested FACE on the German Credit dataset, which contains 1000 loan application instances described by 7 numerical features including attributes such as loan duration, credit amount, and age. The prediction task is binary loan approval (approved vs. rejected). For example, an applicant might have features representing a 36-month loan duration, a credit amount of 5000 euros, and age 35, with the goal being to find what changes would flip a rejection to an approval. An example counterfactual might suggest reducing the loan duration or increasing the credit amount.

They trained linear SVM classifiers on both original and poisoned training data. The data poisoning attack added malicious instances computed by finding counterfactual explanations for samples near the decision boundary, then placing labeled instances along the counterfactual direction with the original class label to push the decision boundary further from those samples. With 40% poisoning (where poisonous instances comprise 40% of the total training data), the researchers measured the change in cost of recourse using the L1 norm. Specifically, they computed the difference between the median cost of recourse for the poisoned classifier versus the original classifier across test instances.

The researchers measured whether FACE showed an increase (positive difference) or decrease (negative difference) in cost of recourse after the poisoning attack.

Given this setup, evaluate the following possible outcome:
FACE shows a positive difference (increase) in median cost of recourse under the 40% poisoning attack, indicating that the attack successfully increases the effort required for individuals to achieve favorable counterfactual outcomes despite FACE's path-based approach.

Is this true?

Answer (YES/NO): NO